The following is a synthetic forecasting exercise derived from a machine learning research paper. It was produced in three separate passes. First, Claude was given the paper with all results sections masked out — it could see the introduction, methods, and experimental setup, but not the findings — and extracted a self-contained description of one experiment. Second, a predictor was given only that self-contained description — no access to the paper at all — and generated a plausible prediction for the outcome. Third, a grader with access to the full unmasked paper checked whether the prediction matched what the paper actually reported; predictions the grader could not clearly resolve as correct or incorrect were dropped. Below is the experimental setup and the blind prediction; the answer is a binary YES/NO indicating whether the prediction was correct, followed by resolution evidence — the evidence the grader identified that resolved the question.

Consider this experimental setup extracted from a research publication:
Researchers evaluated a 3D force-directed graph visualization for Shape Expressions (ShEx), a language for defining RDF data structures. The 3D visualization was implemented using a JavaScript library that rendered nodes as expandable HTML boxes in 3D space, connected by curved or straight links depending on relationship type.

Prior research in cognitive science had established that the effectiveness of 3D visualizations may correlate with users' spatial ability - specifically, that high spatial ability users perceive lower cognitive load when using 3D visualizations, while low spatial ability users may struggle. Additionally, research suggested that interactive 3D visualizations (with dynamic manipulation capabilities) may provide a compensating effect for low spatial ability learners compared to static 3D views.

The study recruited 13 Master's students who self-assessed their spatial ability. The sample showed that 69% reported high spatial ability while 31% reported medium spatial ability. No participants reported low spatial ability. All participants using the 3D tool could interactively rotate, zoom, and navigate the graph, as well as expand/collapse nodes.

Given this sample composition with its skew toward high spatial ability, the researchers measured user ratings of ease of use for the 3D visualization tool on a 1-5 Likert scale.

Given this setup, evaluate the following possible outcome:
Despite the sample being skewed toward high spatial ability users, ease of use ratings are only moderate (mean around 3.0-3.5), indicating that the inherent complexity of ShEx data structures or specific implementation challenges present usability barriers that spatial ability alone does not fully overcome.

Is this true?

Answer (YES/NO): NO